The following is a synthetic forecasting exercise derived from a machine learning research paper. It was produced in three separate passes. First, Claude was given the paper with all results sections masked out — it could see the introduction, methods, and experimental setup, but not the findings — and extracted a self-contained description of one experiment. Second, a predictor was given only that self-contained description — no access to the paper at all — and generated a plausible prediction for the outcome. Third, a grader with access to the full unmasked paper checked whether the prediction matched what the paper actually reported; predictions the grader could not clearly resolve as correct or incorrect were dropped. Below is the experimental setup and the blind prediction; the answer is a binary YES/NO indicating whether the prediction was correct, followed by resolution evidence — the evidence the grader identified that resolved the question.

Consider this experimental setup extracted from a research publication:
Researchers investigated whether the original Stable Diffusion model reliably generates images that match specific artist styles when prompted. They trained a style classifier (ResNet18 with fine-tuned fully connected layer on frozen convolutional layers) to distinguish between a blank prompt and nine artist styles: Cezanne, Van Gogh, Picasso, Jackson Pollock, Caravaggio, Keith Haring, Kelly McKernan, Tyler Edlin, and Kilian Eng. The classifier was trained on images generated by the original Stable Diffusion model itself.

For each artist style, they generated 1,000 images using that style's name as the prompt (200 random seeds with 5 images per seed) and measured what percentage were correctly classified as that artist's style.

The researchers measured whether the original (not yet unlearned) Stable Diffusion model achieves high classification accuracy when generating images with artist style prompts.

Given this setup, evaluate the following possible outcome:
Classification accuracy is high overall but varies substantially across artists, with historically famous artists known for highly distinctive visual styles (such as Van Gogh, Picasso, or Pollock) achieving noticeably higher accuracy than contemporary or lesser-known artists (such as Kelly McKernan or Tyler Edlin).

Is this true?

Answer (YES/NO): NO